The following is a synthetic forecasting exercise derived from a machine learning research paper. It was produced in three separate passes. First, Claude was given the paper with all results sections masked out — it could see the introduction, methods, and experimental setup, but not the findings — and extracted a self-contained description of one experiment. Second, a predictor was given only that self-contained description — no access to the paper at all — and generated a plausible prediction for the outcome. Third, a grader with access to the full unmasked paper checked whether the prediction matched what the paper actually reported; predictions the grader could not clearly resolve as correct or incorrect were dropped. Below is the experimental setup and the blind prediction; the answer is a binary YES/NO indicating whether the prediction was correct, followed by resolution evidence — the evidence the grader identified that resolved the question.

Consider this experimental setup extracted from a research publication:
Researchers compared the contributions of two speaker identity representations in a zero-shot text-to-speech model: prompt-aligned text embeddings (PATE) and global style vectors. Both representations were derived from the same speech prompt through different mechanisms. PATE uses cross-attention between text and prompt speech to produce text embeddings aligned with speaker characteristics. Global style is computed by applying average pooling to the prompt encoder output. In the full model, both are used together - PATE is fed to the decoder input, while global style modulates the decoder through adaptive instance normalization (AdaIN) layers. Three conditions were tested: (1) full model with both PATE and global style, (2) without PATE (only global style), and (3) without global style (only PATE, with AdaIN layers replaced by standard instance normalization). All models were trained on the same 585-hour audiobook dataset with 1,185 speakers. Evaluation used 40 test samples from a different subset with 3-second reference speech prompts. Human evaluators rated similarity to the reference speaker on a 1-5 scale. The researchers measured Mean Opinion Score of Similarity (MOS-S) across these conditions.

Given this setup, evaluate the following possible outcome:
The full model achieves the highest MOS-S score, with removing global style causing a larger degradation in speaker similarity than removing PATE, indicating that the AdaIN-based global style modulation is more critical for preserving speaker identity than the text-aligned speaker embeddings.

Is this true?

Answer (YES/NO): YES